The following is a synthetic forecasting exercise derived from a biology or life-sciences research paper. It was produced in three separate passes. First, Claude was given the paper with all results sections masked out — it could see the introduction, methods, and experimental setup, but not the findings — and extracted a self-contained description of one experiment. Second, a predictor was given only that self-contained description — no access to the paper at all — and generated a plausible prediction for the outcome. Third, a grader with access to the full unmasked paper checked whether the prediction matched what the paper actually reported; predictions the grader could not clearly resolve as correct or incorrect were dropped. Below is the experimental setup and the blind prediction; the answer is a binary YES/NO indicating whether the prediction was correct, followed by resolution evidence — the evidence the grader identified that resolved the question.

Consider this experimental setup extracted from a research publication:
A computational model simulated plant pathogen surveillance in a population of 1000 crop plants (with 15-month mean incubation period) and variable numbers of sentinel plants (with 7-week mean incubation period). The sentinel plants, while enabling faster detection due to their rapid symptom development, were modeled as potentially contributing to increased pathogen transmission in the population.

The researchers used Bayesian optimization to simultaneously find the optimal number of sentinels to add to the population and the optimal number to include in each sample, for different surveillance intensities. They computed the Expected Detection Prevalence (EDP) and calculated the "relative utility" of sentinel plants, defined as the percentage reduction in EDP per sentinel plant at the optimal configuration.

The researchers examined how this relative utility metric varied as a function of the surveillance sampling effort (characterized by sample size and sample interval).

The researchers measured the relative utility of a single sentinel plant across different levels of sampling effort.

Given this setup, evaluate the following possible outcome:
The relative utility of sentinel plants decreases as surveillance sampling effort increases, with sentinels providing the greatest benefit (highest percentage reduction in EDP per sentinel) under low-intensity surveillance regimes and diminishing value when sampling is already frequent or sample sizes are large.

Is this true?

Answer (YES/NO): YES